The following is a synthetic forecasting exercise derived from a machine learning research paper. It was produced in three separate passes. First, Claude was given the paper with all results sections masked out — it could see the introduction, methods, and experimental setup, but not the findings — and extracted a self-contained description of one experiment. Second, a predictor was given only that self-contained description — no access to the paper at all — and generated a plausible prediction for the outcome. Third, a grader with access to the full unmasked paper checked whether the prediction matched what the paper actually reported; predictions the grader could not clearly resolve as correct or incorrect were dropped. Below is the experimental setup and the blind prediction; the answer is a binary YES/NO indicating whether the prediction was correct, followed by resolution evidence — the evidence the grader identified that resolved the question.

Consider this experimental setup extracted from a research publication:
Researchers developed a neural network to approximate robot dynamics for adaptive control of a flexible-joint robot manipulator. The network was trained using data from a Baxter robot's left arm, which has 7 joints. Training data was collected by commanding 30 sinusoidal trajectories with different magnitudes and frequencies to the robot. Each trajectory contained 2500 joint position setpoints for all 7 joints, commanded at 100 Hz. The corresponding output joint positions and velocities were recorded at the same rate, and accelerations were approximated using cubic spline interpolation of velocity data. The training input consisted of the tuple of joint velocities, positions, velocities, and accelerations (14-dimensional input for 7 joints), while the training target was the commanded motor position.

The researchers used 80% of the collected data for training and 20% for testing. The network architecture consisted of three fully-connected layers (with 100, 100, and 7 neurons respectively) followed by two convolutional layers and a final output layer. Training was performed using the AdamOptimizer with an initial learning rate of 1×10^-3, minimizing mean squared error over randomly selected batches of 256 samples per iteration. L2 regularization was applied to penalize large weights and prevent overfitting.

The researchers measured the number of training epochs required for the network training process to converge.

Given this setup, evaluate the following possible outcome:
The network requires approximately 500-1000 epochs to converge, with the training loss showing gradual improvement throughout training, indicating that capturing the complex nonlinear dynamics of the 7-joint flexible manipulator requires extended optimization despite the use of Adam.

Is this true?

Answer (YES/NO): NO